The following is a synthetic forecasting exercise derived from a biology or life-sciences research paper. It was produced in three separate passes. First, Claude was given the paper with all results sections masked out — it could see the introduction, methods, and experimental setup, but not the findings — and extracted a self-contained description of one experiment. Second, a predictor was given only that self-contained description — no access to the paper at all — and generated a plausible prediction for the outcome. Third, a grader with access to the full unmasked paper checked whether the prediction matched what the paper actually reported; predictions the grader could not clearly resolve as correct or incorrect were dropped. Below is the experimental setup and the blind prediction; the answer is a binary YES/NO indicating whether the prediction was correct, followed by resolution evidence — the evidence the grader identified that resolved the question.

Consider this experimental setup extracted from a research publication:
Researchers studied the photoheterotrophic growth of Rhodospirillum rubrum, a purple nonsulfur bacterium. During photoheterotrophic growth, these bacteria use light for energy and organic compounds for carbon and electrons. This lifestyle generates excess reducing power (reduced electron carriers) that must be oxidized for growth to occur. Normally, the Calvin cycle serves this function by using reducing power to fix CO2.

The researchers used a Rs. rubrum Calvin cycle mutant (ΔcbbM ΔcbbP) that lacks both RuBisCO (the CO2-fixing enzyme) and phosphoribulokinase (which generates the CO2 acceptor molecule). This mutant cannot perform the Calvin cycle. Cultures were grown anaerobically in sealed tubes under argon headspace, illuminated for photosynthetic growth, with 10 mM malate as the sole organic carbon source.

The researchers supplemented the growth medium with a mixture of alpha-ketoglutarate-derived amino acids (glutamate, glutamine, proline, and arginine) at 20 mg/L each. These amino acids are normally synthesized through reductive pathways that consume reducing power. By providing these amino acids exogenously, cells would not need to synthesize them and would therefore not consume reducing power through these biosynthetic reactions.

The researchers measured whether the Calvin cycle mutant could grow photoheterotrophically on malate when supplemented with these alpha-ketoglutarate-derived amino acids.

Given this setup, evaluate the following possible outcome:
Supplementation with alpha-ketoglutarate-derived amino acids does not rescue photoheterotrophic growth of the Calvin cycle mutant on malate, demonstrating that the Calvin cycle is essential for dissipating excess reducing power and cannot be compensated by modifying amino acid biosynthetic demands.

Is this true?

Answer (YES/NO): NO